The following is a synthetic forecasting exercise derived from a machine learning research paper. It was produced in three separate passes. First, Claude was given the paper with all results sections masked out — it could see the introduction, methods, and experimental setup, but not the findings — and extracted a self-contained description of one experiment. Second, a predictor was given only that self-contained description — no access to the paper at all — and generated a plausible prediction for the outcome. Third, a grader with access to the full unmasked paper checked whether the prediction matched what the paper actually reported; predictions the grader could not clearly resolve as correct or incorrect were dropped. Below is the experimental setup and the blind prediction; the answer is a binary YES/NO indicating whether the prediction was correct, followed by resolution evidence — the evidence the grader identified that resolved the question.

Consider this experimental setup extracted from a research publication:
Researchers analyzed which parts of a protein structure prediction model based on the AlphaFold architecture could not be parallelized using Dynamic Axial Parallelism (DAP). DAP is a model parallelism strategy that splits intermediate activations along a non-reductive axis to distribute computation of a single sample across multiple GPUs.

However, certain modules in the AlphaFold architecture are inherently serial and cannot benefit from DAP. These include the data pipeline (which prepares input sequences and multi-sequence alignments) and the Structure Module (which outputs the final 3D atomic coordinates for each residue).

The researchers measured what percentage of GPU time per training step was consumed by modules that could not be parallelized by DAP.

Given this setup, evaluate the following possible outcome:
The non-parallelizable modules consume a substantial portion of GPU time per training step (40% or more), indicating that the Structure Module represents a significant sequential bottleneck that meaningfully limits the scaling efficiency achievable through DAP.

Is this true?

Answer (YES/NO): NO